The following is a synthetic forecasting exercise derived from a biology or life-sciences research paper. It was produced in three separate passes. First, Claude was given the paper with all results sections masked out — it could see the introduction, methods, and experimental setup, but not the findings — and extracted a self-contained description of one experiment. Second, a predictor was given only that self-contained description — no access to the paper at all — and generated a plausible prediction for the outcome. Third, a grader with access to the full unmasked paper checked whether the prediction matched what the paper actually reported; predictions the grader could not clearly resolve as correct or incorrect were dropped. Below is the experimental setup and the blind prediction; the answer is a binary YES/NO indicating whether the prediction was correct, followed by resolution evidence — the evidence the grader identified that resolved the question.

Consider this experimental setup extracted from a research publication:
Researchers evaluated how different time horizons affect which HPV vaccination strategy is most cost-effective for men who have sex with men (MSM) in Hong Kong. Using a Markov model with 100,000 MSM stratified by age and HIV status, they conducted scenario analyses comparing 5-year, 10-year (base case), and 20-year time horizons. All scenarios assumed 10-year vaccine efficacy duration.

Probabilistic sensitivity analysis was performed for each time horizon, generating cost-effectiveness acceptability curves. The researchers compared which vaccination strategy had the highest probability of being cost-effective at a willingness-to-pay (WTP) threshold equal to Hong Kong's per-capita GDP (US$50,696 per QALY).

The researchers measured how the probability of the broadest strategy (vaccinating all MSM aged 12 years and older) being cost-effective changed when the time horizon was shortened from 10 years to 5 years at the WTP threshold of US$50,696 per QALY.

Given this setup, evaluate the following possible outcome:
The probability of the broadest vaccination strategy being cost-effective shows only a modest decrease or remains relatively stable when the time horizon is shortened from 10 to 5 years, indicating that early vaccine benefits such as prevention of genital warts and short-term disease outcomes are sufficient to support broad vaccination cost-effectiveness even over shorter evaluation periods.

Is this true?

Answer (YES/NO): NO